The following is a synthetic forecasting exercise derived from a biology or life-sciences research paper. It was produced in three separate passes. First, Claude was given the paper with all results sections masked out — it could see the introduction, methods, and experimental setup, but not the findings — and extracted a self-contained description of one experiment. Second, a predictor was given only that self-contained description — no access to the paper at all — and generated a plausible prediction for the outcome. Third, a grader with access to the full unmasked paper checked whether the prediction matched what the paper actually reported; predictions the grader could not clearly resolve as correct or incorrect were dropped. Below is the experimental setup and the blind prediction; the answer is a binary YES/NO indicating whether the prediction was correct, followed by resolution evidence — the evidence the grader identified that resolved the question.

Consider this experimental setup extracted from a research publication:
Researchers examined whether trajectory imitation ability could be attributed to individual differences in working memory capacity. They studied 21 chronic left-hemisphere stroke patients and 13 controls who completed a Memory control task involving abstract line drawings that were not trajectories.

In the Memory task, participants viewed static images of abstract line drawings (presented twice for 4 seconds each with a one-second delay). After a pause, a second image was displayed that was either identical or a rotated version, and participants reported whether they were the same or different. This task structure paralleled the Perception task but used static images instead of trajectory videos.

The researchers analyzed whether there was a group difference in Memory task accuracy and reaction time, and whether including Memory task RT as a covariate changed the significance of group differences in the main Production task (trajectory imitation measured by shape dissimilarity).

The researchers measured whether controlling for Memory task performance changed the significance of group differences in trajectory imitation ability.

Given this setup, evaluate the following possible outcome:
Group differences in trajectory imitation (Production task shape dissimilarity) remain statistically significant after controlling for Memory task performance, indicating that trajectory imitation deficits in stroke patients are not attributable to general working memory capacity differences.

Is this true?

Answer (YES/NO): YES